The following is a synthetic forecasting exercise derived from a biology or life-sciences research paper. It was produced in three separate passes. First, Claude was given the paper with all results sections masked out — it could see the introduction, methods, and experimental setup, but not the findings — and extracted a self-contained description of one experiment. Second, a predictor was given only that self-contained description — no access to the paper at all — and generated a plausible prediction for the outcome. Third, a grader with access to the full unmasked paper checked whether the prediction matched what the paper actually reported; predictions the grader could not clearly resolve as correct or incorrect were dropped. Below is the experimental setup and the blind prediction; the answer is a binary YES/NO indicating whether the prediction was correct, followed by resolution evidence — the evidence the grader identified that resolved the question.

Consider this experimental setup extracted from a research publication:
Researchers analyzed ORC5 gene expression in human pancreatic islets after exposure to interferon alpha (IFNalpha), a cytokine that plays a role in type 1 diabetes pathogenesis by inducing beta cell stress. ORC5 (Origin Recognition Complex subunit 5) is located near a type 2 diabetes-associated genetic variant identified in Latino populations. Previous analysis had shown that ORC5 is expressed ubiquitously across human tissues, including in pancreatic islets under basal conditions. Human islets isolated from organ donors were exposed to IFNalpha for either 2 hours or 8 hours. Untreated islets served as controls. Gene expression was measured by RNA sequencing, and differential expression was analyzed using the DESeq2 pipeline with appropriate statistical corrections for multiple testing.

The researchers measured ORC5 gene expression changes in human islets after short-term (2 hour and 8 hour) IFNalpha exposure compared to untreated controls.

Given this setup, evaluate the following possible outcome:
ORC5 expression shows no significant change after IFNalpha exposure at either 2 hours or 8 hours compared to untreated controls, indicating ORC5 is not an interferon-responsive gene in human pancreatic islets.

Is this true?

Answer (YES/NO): NO